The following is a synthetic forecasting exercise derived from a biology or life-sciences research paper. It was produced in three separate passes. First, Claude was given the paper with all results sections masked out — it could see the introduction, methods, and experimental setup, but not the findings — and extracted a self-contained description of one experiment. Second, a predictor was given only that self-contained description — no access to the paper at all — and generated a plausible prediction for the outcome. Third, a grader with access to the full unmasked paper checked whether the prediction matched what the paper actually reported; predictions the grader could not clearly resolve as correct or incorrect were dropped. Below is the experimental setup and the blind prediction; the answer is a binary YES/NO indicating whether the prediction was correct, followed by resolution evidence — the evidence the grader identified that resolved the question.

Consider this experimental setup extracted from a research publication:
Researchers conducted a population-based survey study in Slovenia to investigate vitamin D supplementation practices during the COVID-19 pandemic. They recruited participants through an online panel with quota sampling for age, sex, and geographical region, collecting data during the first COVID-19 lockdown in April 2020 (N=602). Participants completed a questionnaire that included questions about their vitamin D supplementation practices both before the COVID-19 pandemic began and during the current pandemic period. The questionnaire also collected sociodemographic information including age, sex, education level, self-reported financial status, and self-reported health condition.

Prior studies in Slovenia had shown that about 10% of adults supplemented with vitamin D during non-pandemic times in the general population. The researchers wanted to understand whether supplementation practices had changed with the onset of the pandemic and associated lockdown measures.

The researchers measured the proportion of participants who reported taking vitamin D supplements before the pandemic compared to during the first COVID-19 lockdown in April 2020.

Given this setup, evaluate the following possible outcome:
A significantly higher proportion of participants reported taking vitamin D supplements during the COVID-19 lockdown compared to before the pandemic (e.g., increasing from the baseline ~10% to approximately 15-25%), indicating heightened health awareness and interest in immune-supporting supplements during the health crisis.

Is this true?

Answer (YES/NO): NO